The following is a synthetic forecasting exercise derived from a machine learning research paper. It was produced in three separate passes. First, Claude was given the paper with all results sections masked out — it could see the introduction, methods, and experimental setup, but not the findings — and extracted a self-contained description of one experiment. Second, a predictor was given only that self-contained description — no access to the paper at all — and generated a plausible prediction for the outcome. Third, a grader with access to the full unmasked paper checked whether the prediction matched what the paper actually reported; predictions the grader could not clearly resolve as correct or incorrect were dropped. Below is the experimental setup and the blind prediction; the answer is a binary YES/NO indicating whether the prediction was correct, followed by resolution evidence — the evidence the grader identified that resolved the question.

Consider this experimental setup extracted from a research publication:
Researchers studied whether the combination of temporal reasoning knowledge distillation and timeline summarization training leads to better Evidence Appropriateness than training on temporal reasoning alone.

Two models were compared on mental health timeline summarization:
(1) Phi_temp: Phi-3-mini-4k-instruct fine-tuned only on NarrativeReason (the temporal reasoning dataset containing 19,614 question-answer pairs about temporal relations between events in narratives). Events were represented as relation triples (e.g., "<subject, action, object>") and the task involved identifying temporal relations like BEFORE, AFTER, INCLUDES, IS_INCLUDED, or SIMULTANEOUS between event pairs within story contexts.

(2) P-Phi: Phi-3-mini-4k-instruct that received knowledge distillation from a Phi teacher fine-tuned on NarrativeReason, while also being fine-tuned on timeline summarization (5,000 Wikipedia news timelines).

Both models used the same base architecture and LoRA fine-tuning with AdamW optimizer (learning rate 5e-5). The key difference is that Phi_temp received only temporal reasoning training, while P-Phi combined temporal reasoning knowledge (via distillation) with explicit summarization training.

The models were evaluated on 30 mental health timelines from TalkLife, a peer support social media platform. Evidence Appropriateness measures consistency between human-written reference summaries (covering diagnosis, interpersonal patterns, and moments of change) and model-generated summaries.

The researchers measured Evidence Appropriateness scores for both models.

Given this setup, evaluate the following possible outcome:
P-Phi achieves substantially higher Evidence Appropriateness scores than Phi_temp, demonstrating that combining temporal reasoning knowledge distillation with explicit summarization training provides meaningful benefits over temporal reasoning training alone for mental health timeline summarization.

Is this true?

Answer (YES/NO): YES